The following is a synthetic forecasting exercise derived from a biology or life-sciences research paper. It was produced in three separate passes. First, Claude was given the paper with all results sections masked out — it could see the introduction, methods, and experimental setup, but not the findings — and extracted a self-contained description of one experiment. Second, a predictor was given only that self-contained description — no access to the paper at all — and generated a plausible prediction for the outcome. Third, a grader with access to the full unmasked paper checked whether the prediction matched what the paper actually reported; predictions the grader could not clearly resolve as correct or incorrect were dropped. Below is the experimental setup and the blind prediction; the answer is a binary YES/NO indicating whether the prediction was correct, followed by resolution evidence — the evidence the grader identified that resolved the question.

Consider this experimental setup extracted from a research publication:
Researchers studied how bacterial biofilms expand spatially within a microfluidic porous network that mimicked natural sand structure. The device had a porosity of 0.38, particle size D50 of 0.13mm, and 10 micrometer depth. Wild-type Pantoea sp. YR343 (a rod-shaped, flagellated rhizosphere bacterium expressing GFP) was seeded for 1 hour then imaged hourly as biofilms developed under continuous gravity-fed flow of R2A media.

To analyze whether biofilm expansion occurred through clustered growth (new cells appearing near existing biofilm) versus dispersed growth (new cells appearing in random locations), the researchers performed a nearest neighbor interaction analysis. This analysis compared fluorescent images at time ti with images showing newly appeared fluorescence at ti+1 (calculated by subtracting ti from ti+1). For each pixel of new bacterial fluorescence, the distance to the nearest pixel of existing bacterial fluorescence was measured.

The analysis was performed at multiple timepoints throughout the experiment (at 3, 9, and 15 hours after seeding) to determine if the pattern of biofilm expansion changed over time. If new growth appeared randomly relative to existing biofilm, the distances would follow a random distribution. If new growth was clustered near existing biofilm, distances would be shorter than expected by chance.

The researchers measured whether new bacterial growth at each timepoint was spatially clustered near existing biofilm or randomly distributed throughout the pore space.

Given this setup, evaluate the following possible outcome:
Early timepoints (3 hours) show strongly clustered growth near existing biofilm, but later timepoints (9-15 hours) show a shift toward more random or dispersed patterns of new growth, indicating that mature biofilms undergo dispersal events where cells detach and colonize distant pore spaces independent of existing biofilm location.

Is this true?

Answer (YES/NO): NO